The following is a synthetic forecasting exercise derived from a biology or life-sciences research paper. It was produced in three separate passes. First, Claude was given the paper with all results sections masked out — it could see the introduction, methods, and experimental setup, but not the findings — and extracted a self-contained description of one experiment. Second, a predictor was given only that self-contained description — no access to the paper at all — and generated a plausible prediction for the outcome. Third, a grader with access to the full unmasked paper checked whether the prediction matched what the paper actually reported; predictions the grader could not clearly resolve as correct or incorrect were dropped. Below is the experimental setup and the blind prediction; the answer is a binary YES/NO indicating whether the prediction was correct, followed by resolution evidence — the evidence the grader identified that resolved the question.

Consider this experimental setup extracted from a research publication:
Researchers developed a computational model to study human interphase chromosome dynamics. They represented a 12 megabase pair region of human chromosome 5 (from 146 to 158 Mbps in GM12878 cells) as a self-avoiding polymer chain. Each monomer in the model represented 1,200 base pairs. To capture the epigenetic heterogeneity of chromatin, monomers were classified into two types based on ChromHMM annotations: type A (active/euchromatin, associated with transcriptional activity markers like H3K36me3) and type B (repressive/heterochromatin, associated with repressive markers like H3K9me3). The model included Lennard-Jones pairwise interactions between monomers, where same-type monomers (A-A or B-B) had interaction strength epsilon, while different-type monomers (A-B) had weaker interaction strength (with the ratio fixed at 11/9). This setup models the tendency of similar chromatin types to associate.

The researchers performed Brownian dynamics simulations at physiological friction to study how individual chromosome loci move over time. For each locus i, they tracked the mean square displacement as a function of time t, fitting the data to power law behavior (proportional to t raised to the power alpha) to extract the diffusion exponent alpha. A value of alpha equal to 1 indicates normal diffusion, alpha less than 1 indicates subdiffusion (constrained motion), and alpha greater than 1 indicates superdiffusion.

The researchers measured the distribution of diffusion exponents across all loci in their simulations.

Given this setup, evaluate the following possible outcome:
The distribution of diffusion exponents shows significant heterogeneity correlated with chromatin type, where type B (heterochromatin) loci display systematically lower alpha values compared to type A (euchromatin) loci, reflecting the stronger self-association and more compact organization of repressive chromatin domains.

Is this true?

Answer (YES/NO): NO